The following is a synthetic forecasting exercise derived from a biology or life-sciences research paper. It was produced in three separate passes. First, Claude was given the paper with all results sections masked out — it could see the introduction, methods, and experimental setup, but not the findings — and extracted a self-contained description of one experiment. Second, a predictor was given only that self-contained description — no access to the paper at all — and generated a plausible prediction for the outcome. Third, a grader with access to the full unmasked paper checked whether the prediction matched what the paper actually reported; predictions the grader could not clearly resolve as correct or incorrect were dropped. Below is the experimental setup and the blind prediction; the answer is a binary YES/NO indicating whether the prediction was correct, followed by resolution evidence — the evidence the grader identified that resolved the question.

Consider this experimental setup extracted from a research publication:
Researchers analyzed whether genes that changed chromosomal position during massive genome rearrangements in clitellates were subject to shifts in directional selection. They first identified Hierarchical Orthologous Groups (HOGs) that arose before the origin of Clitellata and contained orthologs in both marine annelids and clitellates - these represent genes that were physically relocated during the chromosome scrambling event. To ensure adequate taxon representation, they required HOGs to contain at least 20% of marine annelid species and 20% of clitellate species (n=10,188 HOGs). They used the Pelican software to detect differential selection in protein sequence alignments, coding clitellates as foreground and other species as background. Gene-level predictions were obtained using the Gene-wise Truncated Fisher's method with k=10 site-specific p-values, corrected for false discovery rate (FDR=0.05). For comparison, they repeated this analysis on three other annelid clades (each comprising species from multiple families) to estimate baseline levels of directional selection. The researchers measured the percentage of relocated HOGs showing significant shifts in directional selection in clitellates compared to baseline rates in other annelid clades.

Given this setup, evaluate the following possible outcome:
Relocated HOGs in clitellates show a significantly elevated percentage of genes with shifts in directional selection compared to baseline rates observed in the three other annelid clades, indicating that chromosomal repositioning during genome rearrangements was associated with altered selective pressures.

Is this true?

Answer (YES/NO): YES